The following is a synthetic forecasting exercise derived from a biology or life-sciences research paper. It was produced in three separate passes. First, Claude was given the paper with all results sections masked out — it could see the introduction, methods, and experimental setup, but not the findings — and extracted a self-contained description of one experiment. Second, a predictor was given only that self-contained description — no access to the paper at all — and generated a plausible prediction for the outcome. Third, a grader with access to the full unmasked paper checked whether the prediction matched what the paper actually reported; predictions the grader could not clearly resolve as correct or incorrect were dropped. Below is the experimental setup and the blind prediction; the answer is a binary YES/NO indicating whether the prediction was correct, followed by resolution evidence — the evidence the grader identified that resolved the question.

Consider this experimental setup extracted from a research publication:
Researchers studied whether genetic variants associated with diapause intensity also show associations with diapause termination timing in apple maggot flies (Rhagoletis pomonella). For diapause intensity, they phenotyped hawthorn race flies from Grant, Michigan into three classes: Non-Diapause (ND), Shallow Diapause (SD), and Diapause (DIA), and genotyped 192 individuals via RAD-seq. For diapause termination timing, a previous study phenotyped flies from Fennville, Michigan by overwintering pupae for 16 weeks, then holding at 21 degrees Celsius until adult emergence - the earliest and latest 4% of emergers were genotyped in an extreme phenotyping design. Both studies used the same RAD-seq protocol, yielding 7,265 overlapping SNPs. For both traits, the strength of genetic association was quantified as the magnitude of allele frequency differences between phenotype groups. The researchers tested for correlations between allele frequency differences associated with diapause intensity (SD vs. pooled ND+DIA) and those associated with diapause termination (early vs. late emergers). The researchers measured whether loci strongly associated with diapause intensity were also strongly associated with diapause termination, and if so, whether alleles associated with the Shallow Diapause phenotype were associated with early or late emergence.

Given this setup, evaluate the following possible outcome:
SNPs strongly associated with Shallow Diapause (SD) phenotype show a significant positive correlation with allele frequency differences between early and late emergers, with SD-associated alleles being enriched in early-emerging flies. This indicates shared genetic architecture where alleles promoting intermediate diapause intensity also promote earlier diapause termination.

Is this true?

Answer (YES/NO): NO